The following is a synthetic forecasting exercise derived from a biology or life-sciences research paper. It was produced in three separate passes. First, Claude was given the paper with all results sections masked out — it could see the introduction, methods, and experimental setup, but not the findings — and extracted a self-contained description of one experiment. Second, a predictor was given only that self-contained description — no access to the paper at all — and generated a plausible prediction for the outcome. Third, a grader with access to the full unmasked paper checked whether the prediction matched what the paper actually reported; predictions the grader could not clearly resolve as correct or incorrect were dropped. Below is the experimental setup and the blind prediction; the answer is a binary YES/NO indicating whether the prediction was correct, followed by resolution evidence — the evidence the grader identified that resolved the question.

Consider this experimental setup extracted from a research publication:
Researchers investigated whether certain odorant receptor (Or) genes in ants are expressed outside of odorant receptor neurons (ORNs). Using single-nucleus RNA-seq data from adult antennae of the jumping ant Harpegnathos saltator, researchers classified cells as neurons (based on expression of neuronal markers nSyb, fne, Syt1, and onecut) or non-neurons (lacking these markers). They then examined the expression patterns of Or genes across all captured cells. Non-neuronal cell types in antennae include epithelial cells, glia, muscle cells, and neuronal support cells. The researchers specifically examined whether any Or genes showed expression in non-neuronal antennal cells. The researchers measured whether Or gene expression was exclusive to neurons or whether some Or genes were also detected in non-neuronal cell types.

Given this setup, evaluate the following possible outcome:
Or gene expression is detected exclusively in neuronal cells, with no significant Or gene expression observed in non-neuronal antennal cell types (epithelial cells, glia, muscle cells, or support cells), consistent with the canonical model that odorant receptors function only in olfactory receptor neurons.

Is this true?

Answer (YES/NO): NO